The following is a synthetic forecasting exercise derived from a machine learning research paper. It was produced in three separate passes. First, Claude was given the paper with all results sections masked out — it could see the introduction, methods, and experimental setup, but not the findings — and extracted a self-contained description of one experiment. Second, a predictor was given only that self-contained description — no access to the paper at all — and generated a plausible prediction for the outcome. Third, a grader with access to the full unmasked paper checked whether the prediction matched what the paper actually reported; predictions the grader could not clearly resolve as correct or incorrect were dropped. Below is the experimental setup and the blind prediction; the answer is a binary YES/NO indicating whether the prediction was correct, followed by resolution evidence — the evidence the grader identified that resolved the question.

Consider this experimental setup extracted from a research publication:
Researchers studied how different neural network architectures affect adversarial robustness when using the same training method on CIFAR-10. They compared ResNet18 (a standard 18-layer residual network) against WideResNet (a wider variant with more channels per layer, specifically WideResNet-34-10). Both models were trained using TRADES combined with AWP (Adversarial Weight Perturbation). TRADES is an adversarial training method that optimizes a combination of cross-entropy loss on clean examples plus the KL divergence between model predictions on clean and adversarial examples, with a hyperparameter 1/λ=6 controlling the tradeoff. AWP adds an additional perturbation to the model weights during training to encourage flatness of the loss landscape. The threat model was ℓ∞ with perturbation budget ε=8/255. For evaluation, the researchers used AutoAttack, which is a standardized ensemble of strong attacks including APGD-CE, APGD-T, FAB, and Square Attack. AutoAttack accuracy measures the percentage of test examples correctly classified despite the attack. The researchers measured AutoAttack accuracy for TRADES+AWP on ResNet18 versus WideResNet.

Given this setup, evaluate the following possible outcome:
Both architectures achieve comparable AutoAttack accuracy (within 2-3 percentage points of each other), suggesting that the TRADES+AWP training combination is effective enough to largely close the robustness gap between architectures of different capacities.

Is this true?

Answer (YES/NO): NO